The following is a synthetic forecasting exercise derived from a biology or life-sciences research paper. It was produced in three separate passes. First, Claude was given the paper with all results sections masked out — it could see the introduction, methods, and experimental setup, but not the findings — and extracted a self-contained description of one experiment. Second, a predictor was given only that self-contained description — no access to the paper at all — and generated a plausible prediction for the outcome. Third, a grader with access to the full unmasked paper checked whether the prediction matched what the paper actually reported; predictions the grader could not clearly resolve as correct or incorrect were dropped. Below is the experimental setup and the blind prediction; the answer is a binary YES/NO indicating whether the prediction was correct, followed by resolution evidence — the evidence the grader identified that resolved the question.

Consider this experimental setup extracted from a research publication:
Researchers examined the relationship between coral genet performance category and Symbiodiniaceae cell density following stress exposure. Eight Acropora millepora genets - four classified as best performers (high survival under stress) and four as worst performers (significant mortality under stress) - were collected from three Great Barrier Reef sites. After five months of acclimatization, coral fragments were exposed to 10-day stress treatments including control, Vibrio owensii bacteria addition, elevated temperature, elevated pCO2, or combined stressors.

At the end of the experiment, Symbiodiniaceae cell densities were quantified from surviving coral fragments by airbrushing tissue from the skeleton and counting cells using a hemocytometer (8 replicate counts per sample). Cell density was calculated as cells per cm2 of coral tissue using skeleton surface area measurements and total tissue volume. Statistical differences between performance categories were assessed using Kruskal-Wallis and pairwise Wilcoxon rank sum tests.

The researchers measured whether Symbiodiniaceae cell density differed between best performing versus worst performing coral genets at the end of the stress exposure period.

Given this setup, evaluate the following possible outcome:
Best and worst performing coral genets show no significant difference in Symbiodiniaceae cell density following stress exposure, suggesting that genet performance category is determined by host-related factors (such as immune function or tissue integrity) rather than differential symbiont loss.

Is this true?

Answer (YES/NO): YES